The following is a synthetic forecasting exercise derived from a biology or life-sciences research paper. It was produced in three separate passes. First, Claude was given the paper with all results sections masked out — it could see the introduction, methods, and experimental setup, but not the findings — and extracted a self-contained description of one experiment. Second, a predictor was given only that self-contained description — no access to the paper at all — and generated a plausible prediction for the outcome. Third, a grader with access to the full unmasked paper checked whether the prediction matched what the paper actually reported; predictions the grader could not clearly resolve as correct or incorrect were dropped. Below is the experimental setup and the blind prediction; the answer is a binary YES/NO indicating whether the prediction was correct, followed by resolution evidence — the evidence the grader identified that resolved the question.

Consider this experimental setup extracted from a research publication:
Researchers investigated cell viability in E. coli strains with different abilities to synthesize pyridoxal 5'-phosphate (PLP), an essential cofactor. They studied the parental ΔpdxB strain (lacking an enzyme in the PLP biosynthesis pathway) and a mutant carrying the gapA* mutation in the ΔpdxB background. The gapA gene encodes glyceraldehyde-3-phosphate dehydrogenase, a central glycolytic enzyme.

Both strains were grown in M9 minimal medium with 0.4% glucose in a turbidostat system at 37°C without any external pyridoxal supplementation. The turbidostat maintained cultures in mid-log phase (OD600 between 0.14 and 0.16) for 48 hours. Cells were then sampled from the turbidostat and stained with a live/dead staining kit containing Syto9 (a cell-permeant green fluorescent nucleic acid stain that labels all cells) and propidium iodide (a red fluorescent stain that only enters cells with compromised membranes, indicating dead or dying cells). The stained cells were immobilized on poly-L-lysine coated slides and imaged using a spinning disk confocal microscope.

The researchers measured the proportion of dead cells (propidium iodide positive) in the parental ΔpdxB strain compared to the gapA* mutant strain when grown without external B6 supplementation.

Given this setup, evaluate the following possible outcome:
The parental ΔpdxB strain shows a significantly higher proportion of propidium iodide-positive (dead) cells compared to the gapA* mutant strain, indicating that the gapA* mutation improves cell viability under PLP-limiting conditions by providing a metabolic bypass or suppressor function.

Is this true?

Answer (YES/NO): NO